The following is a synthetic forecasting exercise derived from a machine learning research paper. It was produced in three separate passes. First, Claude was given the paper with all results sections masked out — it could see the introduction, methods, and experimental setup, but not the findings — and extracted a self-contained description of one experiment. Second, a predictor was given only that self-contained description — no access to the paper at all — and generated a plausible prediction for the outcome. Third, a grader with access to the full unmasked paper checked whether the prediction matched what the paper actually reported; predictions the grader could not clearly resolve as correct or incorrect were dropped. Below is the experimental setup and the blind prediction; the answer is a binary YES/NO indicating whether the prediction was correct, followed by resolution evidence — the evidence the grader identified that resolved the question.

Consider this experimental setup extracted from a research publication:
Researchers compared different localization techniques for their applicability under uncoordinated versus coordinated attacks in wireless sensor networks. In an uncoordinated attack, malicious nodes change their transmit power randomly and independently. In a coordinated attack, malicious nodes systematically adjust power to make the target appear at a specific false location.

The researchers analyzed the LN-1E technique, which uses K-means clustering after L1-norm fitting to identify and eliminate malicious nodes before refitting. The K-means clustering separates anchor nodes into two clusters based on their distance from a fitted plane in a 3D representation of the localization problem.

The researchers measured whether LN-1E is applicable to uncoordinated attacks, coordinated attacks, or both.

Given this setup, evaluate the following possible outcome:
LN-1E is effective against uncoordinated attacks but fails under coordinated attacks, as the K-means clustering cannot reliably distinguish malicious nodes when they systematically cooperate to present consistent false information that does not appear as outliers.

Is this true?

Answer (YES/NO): NO